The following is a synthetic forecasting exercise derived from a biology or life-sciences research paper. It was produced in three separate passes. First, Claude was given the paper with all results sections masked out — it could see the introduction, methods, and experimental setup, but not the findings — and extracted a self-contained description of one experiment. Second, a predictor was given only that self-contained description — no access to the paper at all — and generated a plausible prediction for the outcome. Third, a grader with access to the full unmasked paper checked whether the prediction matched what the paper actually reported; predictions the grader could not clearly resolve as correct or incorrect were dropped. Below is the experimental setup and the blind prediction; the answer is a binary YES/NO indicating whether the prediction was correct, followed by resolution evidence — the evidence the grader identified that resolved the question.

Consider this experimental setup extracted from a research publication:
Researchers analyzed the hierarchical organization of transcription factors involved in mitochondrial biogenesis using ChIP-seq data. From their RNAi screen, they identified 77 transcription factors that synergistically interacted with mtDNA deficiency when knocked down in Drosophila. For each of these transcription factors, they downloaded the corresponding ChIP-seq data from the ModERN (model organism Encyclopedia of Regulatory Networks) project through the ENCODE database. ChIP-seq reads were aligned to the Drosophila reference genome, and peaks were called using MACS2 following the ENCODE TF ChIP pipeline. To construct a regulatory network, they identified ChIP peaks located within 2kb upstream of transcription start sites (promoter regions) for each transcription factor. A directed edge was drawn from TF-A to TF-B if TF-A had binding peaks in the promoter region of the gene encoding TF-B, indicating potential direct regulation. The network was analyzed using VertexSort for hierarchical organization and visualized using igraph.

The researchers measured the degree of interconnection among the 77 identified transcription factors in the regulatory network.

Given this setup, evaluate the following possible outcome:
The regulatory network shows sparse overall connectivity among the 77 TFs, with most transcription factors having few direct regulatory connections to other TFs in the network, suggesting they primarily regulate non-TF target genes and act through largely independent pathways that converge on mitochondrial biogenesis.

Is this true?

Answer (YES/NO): NO